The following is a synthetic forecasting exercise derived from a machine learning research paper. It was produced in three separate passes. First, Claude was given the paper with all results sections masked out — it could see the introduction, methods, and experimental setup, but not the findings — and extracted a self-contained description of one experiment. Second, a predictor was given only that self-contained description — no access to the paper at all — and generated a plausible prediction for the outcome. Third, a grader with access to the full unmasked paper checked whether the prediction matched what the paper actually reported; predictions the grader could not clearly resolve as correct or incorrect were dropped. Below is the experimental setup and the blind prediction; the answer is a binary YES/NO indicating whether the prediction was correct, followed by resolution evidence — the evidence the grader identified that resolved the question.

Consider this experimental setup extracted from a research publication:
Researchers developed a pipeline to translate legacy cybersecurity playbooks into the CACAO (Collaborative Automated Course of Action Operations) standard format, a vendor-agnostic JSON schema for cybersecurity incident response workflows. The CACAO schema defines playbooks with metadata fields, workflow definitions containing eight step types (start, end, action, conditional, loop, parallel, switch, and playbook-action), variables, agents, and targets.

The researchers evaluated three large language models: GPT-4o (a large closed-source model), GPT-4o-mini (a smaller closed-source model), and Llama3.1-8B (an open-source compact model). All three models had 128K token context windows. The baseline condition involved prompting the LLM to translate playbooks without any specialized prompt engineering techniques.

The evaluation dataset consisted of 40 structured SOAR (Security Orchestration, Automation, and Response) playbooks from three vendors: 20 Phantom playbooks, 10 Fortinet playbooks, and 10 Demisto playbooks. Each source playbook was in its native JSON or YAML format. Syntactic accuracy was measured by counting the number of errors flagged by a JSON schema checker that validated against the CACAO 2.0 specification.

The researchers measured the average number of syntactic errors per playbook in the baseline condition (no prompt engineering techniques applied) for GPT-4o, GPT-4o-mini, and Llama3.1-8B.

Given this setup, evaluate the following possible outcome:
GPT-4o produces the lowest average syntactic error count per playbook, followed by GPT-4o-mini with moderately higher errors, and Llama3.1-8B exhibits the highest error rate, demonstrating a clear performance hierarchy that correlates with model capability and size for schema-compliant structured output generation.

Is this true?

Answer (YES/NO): NO